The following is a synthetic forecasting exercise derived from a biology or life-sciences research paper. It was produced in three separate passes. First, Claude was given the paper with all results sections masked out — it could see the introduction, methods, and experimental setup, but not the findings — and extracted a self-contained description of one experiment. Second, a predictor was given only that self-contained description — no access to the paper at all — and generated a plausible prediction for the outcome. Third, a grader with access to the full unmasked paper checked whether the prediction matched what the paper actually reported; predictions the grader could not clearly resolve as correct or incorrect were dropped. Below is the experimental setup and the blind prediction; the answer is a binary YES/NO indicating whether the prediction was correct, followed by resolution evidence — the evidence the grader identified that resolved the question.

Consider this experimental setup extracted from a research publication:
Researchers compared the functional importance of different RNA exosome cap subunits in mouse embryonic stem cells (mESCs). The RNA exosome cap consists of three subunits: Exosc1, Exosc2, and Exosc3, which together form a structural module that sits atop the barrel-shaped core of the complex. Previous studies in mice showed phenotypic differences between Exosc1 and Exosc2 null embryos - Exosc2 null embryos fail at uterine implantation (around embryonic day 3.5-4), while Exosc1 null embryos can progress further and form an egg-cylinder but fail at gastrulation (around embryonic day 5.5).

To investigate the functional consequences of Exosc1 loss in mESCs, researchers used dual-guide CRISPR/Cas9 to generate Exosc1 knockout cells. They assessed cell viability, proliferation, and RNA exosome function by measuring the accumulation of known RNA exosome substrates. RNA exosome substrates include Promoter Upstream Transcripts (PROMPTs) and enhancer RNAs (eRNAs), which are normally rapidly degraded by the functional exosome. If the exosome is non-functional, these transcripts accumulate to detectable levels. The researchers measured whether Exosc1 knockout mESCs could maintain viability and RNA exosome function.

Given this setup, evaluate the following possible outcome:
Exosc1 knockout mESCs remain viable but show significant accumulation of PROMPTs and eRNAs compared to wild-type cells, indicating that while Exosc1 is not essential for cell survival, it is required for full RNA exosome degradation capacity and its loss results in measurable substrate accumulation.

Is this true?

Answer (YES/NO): YES